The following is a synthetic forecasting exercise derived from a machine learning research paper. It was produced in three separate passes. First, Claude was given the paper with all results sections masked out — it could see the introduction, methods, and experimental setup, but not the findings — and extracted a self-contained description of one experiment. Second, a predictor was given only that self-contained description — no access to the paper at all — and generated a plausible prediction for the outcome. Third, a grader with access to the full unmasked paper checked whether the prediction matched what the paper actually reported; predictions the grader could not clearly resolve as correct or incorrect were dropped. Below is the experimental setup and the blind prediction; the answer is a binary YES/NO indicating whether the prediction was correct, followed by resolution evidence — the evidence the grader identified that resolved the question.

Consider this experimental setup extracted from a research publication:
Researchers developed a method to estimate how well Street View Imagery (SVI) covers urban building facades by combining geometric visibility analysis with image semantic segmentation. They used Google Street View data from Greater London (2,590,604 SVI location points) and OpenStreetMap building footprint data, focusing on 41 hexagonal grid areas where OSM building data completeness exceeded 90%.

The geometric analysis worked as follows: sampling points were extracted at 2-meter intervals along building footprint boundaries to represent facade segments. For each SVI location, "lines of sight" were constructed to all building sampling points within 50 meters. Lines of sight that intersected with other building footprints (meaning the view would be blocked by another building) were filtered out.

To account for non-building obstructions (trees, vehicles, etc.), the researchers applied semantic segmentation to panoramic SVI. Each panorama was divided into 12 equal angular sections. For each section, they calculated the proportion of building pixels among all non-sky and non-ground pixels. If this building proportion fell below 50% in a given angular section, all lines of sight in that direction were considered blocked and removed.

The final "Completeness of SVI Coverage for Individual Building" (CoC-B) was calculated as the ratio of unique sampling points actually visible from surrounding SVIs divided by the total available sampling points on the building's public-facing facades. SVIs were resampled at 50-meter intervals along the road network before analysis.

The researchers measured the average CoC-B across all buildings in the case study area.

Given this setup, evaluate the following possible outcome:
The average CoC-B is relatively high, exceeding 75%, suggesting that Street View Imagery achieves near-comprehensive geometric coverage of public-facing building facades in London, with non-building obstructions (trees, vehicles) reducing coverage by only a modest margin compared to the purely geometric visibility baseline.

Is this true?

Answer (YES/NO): NO